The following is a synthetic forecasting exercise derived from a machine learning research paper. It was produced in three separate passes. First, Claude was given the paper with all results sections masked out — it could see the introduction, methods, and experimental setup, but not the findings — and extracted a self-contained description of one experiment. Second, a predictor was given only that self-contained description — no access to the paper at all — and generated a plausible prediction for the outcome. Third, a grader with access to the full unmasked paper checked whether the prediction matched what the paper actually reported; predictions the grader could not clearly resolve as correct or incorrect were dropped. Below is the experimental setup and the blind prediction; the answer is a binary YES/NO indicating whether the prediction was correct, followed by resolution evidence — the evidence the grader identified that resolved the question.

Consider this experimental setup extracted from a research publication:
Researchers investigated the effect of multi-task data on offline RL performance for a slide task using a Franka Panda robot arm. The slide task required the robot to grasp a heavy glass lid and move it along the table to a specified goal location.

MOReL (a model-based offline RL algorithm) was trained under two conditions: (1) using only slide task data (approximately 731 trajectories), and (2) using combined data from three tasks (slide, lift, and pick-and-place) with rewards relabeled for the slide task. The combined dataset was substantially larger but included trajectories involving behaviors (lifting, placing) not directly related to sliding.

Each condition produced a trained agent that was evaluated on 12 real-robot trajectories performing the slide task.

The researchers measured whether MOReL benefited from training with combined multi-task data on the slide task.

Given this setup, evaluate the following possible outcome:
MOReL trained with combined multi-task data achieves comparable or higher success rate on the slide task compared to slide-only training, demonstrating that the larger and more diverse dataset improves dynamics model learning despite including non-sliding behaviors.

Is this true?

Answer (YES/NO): YES